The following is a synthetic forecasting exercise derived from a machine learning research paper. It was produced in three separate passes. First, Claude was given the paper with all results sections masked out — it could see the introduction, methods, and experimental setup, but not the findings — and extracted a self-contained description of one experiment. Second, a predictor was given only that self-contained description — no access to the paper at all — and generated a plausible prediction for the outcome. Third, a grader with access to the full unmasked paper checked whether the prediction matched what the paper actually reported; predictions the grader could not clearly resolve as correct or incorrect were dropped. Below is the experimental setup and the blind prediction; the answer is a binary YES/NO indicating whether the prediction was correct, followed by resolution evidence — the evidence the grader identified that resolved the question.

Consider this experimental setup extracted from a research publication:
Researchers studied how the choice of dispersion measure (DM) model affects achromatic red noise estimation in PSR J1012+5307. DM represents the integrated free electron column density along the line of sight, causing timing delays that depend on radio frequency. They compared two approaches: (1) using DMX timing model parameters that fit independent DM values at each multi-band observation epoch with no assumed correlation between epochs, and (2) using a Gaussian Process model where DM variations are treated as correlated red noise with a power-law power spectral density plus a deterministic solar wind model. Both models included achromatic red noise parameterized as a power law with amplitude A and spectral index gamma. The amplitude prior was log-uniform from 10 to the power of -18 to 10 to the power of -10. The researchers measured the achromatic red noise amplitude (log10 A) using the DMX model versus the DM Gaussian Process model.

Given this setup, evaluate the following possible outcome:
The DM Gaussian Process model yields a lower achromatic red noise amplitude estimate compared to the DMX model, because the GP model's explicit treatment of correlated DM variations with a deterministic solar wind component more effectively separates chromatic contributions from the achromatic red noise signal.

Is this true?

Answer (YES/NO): YES